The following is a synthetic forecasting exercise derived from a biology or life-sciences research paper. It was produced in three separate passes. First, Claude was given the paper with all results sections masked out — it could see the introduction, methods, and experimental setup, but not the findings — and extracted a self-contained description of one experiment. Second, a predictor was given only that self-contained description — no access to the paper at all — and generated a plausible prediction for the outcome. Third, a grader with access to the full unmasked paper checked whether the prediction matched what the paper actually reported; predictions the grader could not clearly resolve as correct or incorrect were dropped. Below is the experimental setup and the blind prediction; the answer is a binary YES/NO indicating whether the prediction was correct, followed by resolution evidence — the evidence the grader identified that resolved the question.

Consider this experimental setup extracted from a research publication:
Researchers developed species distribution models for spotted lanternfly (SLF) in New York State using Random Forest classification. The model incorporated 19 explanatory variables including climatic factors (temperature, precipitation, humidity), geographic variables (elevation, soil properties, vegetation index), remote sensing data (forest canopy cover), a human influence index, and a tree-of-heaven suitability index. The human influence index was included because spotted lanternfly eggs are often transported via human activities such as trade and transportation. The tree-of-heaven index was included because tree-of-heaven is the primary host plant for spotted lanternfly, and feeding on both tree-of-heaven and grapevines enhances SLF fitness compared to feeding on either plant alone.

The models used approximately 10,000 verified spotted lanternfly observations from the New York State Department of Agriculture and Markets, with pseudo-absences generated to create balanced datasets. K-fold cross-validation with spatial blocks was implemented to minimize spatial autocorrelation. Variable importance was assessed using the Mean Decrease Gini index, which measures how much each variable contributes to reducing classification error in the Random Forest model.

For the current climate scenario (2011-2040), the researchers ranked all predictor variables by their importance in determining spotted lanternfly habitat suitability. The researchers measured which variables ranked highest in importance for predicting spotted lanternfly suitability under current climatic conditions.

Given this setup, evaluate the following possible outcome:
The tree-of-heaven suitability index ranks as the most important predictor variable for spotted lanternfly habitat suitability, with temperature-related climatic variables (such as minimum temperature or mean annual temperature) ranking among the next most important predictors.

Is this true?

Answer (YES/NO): NO